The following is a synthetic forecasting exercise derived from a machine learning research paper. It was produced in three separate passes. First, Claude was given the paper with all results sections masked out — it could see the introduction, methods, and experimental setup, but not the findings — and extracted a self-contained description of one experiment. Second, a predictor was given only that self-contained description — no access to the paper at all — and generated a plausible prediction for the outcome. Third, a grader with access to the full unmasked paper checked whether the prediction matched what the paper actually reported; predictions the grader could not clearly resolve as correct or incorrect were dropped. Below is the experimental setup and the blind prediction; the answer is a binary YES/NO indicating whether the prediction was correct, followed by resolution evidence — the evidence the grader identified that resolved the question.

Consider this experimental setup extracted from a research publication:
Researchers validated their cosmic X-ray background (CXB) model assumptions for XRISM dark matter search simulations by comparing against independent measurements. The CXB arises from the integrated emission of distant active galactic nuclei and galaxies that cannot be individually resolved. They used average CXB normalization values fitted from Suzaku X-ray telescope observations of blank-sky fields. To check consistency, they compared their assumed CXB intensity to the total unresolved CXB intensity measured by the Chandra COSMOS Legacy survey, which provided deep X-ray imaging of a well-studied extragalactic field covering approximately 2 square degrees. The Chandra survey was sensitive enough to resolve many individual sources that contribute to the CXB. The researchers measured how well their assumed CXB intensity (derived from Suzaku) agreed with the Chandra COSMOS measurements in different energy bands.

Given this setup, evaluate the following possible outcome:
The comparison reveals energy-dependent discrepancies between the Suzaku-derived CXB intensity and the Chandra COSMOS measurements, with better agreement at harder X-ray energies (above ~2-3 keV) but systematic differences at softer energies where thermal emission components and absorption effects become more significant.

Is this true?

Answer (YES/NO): NO